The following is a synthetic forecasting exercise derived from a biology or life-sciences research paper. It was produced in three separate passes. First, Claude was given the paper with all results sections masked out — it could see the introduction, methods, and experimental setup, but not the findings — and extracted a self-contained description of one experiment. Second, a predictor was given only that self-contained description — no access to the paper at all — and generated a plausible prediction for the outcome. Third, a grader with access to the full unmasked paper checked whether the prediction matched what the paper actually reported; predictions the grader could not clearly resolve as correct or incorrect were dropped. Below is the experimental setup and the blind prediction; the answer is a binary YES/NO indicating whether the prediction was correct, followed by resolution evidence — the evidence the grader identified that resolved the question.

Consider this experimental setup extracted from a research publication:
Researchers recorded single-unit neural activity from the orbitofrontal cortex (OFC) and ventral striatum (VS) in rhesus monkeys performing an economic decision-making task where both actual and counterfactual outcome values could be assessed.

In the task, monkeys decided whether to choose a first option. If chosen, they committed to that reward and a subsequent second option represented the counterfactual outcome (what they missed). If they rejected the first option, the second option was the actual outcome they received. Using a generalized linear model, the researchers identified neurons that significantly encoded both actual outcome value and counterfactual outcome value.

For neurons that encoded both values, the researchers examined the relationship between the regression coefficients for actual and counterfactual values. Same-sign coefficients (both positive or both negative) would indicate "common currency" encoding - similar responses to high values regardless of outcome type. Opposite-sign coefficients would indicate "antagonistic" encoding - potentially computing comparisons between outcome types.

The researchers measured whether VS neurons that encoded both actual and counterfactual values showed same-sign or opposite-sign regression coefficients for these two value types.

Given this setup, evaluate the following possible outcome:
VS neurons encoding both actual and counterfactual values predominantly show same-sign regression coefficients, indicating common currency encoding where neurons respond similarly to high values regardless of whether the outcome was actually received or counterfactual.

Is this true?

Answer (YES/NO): YES